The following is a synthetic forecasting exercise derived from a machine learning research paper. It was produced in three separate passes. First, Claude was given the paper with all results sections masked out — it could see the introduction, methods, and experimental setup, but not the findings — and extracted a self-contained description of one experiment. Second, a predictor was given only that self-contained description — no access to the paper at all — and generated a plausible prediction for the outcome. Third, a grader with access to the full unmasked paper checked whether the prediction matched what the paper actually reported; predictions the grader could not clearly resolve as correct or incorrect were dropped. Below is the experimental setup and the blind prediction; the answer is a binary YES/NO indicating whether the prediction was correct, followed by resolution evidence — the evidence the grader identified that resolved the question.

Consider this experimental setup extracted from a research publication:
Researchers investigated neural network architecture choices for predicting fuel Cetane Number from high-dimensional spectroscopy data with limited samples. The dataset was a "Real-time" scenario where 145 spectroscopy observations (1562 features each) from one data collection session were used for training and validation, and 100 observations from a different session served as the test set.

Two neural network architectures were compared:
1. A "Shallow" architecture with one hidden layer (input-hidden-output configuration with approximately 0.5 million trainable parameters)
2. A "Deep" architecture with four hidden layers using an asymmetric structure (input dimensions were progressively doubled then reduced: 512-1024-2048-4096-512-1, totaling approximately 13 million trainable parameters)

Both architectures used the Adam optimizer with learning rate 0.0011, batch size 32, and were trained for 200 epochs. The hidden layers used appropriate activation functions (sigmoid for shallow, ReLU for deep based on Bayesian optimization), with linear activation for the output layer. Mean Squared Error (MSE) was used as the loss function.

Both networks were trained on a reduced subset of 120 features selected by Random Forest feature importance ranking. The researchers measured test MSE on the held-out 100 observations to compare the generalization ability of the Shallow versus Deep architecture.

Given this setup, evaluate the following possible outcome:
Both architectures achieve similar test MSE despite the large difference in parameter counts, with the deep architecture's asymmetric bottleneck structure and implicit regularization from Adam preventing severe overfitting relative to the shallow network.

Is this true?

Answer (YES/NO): NO